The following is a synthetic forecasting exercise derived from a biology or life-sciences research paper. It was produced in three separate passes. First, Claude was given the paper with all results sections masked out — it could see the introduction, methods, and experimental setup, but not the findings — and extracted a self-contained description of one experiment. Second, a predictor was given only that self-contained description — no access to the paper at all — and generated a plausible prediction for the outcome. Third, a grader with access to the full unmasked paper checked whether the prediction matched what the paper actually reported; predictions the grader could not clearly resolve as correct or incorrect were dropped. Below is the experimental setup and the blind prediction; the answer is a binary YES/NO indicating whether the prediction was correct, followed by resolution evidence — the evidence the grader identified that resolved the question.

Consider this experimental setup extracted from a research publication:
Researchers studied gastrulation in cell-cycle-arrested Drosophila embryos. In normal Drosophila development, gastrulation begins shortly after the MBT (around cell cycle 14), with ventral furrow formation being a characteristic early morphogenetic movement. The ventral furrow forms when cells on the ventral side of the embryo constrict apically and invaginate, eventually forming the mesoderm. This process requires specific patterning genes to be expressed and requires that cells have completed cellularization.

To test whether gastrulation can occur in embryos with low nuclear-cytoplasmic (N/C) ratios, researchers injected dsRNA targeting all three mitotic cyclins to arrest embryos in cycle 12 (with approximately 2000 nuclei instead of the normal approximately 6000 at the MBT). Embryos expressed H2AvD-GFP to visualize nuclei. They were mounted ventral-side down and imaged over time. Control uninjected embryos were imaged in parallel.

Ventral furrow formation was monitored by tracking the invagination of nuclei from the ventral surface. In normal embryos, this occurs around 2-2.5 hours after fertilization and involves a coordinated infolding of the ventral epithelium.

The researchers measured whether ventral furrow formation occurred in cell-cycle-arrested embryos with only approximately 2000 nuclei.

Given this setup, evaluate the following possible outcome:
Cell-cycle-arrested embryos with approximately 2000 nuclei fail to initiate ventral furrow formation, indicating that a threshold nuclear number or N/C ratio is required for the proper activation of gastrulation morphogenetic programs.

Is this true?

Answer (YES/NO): NO